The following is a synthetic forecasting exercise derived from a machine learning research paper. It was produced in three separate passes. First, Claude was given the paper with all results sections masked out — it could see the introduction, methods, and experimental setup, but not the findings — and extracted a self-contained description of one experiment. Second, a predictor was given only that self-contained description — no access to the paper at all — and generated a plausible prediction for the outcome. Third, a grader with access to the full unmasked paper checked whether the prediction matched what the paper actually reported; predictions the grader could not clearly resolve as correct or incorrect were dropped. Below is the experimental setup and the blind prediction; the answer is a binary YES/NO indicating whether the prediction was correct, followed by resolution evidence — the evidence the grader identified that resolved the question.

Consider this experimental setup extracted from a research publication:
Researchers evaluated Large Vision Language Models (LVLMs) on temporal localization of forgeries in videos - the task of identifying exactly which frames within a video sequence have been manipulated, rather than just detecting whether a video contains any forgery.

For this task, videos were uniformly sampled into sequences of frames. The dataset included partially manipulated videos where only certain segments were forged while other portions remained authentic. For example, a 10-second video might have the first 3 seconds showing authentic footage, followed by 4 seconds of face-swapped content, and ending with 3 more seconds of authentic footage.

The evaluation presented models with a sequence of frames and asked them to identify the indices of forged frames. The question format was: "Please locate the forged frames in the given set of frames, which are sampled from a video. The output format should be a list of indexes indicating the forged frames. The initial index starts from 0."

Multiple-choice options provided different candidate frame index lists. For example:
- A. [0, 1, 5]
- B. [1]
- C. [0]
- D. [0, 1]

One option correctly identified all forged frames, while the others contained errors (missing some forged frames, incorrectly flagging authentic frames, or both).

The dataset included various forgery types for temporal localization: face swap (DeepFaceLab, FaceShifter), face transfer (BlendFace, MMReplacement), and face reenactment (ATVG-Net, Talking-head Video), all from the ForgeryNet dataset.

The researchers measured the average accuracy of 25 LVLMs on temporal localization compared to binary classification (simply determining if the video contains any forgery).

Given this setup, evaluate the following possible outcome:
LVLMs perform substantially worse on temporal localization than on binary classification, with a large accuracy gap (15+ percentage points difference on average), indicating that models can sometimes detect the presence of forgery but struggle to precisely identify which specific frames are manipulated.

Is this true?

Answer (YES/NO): YES